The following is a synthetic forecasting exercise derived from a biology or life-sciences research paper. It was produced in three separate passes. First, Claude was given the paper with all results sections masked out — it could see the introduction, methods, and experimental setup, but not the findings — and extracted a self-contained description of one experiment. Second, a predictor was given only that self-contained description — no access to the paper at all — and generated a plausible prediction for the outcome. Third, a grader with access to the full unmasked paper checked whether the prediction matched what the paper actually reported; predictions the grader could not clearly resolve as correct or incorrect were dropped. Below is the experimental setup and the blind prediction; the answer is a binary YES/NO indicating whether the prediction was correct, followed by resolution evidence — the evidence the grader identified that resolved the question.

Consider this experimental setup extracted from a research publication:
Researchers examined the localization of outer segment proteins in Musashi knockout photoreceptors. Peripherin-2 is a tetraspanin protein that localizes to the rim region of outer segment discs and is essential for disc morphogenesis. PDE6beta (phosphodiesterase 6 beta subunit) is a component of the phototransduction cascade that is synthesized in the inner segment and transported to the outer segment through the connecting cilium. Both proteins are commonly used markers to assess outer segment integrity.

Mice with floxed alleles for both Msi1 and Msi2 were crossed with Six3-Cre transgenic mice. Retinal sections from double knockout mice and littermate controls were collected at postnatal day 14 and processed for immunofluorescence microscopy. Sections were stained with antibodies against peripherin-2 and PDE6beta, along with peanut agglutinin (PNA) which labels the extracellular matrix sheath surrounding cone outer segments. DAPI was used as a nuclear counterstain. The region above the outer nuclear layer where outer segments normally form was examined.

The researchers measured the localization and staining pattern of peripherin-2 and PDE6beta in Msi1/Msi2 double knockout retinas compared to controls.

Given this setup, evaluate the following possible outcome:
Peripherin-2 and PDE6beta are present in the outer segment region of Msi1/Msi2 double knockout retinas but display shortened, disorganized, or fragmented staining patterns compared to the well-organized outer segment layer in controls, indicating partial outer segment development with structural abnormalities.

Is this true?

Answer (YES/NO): YES